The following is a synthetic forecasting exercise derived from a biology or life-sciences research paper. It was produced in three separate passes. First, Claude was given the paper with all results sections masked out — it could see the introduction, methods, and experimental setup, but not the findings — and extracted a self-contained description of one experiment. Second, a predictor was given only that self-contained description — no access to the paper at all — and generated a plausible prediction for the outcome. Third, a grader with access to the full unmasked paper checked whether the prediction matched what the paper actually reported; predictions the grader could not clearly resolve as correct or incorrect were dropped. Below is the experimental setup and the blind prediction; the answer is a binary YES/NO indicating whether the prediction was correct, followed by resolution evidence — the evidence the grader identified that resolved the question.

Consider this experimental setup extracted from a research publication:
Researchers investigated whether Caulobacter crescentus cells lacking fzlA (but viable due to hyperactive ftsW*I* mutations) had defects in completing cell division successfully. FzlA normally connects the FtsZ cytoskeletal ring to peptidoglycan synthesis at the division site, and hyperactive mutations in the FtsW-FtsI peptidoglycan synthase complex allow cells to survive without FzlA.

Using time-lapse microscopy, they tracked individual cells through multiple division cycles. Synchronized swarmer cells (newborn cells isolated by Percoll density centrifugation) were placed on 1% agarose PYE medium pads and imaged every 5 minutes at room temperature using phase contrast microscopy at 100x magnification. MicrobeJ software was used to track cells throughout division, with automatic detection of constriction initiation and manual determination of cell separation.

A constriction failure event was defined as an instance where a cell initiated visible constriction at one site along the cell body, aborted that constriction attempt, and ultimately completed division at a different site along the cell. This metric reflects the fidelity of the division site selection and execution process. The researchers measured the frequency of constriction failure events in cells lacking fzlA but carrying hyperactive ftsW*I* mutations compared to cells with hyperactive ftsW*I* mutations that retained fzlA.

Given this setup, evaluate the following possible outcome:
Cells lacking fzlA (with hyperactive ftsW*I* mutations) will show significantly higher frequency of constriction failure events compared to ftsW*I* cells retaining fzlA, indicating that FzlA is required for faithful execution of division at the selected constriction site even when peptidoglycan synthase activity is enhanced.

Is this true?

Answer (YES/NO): YES